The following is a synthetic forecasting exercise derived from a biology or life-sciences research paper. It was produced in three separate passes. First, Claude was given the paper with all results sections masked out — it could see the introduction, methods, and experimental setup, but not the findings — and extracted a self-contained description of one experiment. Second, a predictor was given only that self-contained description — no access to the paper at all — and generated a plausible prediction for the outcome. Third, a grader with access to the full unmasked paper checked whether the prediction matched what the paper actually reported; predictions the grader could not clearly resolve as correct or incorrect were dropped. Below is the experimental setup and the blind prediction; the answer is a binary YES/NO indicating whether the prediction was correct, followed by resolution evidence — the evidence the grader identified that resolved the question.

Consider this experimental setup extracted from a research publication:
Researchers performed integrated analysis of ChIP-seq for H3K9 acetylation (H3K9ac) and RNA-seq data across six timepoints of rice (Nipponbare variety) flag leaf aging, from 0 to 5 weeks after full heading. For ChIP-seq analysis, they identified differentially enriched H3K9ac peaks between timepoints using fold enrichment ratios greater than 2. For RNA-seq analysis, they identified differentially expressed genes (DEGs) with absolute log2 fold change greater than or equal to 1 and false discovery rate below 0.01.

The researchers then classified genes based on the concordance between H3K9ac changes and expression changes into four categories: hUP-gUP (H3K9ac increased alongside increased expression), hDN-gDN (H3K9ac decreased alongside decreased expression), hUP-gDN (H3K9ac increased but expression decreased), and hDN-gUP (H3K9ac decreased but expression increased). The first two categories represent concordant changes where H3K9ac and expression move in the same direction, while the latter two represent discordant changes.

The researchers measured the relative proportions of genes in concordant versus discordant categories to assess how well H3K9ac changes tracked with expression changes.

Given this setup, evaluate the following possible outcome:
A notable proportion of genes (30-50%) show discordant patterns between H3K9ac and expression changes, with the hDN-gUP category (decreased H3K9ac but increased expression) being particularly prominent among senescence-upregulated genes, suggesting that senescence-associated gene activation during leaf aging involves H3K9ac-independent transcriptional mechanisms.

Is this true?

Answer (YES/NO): NO